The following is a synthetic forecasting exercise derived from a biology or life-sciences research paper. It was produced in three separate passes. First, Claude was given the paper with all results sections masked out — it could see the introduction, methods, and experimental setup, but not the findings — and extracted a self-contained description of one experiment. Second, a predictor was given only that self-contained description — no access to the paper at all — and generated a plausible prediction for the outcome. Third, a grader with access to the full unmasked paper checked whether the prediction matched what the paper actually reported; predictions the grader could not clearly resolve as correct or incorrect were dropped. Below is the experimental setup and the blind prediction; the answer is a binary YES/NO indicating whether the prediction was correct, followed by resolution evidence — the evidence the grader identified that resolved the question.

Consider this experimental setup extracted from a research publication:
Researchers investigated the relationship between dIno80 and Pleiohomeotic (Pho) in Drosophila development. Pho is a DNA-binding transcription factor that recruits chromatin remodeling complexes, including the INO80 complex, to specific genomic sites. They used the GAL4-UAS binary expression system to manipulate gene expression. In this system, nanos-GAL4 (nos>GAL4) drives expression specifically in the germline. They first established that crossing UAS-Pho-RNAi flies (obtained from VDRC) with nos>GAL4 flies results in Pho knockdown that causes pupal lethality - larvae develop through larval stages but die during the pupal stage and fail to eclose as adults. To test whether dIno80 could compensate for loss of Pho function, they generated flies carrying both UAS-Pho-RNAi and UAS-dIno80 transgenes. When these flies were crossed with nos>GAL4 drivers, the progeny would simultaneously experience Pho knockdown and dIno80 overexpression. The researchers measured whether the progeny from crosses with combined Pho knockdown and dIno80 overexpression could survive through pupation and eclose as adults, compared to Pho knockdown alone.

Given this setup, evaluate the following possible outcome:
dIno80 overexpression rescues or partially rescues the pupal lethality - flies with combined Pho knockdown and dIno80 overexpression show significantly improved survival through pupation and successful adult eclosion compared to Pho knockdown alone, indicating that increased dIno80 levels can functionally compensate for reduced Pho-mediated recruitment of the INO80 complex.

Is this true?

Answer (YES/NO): YES